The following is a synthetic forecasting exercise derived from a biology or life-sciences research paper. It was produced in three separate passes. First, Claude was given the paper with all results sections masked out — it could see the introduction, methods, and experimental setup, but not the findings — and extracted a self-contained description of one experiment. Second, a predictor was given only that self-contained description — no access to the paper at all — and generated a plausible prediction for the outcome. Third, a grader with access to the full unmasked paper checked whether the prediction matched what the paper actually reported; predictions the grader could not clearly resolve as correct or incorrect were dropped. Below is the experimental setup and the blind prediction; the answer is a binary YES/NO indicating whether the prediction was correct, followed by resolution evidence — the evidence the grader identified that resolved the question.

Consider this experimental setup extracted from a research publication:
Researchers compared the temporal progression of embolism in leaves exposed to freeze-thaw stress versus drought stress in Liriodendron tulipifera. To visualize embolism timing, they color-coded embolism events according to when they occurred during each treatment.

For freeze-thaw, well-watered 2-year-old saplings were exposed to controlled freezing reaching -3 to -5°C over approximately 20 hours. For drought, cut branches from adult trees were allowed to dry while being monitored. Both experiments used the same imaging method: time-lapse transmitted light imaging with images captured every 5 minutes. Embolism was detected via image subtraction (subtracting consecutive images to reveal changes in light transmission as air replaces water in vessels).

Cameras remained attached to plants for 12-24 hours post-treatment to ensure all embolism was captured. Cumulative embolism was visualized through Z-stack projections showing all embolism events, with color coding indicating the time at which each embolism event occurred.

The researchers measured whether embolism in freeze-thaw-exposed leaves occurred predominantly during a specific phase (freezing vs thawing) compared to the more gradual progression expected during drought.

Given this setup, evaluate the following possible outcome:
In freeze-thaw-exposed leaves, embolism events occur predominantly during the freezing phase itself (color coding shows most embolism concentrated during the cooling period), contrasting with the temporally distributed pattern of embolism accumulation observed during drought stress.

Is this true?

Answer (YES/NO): NO